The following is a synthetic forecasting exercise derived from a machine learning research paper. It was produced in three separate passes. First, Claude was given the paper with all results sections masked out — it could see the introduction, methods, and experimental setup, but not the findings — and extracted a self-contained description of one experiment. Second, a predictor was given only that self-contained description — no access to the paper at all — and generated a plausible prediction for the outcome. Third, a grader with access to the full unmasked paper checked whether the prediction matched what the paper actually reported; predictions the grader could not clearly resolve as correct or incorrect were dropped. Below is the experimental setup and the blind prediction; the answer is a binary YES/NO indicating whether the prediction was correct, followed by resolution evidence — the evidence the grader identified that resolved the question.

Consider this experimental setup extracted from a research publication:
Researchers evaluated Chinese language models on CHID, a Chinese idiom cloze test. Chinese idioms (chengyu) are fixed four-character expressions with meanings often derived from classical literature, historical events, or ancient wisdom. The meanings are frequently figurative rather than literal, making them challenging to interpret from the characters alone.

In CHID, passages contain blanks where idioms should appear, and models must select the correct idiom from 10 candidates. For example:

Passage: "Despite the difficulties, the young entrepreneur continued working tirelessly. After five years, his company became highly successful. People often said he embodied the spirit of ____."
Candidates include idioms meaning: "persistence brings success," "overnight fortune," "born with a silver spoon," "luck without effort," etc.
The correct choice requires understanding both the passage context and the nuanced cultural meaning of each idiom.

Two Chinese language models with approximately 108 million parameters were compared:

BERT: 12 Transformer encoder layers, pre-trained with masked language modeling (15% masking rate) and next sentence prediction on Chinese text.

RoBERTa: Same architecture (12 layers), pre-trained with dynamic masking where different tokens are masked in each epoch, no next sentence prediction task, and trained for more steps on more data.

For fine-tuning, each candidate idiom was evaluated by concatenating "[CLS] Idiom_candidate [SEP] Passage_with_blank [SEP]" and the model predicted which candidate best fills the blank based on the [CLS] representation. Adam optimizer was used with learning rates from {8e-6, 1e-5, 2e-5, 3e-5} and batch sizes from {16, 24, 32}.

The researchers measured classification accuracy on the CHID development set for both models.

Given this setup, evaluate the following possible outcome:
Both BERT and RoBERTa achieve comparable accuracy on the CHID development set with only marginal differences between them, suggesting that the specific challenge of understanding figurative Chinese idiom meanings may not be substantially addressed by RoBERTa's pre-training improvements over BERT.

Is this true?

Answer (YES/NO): NO